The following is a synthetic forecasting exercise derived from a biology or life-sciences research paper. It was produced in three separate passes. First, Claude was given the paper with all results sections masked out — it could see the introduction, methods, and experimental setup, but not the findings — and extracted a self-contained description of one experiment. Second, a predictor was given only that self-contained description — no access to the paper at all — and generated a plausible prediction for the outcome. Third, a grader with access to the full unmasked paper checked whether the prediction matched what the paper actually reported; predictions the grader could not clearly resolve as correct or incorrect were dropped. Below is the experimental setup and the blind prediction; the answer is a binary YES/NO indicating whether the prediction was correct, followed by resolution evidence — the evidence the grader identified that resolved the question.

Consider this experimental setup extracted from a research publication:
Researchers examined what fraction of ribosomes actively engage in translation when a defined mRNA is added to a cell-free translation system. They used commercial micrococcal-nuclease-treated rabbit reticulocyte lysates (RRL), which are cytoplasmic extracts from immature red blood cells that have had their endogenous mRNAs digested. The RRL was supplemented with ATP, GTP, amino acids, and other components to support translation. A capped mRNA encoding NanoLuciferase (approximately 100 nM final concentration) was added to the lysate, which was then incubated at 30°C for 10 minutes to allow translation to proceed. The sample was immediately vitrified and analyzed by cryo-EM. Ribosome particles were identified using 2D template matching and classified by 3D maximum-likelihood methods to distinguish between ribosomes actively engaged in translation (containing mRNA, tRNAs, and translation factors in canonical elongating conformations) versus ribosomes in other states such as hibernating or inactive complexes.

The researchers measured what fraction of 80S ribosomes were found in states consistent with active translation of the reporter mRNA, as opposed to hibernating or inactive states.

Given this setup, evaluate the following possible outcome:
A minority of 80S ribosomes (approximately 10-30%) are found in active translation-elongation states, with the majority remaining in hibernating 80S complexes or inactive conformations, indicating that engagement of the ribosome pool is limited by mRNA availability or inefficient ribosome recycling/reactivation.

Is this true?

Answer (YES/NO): YES